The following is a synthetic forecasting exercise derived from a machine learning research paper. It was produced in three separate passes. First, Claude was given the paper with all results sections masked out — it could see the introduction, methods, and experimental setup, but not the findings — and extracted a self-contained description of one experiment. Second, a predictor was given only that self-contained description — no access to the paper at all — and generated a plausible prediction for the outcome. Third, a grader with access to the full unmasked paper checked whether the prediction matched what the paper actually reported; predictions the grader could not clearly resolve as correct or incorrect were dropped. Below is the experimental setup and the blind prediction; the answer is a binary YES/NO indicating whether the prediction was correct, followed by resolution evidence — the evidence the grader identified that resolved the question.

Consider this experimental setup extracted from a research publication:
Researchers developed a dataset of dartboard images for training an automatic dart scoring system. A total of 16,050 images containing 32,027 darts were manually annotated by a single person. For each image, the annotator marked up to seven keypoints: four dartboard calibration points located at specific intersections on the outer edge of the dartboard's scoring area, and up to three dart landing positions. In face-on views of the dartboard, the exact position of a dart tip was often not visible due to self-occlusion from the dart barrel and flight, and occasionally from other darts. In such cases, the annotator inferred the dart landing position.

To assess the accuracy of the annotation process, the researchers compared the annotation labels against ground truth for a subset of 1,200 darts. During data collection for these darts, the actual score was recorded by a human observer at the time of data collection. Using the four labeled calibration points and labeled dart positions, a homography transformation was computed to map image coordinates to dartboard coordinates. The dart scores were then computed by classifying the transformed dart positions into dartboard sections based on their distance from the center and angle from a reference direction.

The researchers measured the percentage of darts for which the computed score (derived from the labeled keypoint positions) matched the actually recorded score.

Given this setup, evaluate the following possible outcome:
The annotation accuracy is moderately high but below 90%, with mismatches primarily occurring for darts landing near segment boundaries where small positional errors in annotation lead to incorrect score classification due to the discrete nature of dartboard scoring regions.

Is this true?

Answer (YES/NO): NO